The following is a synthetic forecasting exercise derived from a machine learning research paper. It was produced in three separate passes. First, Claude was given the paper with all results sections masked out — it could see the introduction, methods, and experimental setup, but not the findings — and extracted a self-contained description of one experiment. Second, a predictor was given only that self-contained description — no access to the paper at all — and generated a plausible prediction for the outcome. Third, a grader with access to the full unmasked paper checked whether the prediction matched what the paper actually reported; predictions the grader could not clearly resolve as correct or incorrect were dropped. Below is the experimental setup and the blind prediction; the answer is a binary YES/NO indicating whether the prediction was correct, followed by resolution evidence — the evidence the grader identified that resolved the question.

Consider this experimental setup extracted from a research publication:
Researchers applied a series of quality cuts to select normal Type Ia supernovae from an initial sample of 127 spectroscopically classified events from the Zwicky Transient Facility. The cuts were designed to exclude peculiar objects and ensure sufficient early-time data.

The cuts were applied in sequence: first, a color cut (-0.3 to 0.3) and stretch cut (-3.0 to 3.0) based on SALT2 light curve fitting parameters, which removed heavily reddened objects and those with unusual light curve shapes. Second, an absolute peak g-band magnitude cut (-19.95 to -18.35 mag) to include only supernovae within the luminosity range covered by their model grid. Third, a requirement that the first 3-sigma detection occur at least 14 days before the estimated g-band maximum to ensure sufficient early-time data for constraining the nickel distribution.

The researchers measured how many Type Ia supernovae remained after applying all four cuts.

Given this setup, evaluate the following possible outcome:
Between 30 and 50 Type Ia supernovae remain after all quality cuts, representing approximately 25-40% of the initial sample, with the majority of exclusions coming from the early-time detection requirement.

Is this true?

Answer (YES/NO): NO